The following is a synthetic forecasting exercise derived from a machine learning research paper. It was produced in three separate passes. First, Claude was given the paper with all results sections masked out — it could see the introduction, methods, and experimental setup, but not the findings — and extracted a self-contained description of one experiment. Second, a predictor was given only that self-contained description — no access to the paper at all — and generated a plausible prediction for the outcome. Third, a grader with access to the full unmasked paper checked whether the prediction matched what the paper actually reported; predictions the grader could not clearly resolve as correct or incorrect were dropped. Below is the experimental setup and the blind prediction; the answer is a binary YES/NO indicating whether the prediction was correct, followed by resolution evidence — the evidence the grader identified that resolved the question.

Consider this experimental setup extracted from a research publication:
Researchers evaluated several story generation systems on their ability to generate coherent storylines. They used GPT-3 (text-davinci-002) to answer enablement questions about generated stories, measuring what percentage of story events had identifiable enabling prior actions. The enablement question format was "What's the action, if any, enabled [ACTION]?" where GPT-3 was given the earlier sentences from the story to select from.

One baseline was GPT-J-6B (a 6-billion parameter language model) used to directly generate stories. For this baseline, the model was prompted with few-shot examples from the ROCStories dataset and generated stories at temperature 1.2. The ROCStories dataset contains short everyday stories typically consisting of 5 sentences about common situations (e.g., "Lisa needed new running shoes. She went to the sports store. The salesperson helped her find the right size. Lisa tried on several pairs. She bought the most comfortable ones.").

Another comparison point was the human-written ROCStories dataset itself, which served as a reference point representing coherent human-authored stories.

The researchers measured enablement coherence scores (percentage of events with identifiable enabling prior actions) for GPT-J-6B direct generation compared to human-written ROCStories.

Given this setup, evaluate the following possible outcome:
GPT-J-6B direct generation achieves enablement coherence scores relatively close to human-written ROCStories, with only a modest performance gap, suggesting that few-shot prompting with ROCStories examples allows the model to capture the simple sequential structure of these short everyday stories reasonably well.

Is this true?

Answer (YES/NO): NO